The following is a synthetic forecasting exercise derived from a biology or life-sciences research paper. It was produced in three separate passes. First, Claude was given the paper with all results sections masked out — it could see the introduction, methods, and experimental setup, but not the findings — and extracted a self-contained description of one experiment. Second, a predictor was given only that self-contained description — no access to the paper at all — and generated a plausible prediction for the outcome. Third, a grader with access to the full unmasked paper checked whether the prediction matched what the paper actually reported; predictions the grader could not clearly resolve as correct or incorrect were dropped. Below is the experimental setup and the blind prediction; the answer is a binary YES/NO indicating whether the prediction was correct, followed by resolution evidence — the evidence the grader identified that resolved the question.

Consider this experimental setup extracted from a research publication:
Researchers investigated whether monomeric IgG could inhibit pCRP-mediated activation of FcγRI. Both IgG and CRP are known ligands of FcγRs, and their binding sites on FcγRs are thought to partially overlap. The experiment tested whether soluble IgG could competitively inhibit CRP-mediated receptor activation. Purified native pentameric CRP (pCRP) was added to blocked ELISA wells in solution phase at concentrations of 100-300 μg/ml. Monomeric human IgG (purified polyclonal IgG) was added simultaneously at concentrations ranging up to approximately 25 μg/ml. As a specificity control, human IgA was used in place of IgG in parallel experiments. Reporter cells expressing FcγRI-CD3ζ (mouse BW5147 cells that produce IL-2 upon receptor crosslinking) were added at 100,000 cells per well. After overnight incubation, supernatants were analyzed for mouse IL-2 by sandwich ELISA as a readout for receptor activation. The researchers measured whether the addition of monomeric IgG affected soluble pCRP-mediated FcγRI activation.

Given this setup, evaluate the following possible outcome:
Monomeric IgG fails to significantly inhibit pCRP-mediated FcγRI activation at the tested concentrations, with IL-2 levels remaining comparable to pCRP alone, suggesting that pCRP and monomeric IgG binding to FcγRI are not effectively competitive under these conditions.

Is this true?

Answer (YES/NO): NO